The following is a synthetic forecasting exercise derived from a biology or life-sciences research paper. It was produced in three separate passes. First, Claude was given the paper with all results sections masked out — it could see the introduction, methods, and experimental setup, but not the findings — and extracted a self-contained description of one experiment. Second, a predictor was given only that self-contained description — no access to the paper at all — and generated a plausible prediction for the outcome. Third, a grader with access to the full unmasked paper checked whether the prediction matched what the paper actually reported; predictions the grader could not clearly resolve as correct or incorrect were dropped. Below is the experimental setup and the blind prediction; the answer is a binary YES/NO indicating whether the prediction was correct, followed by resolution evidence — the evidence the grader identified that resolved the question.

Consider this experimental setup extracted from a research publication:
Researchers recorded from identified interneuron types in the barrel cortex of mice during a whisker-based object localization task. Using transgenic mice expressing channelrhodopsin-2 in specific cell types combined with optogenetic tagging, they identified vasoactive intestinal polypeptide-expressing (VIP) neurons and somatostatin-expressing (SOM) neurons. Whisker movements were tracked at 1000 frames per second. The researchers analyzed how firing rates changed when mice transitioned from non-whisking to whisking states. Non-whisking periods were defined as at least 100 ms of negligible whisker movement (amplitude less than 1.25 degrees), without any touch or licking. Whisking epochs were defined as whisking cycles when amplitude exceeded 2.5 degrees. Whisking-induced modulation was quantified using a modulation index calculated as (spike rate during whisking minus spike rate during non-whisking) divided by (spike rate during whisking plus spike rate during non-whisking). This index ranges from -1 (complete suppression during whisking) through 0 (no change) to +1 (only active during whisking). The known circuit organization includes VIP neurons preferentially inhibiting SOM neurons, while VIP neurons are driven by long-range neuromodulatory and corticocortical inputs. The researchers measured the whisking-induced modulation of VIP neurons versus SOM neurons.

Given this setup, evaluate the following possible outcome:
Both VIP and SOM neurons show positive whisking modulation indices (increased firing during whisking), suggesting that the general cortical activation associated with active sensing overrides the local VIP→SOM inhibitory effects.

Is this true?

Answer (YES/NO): NO